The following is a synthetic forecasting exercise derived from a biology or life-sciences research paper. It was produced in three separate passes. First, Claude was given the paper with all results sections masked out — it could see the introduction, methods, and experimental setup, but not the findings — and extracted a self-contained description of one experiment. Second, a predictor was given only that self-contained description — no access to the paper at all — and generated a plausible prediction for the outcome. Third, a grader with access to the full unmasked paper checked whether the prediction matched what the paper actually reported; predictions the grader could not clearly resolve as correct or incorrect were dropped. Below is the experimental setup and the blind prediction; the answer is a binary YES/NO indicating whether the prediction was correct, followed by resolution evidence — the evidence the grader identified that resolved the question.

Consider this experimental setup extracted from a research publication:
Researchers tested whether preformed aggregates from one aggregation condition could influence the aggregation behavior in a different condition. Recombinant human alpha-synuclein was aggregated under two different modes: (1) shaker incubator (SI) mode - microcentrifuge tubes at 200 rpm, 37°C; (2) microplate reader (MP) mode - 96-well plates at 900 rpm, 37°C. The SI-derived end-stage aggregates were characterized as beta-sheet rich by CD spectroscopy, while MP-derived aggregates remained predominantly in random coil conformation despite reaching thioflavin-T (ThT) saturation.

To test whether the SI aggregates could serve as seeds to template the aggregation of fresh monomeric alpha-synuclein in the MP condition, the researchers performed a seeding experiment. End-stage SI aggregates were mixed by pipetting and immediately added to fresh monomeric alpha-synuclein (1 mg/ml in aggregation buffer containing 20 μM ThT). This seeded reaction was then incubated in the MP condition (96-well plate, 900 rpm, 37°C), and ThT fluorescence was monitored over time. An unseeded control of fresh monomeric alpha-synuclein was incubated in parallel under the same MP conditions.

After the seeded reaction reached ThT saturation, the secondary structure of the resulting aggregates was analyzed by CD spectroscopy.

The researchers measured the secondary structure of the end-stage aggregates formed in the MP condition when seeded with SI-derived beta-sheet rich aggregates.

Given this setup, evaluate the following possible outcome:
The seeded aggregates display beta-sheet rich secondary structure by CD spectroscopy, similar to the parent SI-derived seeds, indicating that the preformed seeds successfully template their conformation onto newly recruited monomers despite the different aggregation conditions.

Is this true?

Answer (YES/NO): YES